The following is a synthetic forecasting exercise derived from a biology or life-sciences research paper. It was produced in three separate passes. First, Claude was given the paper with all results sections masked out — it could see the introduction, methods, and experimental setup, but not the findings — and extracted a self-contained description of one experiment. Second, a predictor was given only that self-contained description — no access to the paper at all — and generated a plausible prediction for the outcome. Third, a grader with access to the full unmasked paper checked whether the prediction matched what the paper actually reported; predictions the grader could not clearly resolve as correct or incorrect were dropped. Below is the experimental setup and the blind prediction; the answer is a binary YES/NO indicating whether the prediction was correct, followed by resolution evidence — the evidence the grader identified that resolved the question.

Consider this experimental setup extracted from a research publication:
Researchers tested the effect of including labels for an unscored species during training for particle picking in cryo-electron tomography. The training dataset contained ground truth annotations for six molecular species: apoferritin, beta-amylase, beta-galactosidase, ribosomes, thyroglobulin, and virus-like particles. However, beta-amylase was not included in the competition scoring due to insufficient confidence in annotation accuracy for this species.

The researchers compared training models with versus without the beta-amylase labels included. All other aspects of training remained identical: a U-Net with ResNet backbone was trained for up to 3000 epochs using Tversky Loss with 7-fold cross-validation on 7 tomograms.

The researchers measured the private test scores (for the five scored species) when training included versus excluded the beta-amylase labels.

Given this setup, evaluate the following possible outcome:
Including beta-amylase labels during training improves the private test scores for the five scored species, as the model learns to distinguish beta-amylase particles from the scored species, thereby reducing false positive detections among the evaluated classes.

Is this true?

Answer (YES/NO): YES